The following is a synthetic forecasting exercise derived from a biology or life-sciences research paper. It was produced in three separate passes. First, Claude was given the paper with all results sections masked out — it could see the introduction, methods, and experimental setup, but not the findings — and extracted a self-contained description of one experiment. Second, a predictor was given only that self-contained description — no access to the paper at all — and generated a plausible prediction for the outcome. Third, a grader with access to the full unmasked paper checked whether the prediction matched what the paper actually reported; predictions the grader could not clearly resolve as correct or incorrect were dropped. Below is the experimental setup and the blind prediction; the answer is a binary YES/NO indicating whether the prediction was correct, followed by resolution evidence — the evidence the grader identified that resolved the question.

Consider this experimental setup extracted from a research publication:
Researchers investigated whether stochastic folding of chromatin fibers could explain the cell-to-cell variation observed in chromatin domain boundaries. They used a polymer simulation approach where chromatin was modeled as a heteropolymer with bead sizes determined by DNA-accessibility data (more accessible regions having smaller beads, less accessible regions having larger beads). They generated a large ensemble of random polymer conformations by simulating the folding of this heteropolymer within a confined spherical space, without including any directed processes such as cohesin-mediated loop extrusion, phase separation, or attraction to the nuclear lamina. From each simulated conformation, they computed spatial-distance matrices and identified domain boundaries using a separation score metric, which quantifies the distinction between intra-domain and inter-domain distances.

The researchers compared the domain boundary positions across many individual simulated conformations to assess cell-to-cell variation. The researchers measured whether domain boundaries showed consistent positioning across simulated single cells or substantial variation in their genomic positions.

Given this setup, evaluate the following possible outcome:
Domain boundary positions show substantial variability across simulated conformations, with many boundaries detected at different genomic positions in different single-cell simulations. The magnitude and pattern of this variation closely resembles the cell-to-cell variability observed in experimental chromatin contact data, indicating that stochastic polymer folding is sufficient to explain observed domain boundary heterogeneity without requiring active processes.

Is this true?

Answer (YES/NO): YES